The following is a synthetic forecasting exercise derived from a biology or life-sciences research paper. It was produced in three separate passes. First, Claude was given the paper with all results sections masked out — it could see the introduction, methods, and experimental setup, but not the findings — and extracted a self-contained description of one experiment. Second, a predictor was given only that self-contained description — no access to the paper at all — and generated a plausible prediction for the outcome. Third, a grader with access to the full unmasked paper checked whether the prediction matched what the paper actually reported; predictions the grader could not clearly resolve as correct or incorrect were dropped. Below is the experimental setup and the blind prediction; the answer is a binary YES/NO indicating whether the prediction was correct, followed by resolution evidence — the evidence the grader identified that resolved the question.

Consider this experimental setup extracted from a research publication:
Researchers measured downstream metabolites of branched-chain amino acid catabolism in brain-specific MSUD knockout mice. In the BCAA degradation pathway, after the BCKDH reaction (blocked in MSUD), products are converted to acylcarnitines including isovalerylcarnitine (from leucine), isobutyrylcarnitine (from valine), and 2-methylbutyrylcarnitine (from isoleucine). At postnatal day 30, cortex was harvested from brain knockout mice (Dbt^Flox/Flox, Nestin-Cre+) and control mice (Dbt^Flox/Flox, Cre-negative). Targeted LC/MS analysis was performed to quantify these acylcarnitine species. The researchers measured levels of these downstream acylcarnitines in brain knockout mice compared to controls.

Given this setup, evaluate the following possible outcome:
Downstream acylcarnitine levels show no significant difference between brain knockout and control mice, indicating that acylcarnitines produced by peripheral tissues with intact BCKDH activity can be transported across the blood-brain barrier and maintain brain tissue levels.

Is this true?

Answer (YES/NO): NO